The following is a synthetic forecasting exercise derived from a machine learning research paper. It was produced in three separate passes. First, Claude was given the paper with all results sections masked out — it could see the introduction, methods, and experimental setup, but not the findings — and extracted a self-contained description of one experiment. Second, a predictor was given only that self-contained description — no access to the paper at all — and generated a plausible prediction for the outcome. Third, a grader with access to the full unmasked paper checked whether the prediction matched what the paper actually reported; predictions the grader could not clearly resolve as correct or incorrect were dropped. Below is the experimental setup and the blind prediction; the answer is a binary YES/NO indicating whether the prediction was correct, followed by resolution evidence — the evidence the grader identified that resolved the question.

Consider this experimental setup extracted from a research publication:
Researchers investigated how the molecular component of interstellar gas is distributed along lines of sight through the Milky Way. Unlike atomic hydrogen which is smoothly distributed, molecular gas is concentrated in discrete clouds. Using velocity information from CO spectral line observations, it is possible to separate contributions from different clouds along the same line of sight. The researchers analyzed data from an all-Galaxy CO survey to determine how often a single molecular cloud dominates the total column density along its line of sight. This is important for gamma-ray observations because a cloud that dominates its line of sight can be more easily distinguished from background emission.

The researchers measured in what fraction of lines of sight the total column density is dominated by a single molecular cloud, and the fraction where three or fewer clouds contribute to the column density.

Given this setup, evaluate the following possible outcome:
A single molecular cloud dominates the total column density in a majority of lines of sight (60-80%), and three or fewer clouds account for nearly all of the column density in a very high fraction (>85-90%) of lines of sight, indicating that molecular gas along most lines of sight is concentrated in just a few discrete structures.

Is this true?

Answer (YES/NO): NO